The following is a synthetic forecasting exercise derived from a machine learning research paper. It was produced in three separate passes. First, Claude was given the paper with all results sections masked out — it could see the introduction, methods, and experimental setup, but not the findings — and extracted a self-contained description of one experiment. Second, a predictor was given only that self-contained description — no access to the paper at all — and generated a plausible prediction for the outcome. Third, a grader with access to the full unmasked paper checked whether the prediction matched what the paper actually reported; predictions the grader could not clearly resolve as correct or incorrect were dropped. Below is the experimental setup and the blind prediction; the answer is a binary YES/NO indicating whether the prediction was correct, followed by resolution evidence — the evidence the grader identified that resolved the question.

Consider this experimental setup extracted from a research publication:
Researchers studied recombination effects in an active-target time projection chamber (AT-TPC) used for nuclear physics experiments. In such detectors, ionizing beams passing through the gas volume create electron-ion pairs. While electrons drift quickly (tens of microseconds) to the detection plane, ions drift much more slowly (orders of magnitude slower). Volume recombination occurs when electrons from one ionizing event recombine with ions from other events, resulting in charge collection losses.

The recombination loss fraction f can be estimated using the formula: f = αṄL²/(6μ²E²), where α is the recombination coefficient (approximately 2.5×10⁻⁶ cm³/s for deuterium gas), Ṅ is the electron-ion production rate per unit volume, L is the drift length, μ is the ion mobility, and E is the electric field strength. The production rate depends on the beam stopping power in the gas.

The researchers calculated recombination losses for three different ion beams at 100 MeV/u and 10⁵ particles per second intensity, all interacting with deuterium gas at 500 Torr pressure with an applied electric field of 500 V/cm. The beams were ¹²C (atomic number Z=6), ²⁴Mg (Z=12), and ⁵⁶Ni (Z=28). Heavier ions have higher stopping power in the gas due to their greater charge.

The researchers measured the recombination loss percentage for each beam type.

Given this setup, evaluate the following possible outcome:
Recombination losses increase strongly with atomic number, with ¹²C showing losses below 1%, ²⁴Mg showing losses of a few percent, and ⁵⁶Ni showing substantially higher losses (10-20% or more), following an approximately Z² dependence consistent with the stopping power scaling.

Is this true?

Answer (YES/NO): NO